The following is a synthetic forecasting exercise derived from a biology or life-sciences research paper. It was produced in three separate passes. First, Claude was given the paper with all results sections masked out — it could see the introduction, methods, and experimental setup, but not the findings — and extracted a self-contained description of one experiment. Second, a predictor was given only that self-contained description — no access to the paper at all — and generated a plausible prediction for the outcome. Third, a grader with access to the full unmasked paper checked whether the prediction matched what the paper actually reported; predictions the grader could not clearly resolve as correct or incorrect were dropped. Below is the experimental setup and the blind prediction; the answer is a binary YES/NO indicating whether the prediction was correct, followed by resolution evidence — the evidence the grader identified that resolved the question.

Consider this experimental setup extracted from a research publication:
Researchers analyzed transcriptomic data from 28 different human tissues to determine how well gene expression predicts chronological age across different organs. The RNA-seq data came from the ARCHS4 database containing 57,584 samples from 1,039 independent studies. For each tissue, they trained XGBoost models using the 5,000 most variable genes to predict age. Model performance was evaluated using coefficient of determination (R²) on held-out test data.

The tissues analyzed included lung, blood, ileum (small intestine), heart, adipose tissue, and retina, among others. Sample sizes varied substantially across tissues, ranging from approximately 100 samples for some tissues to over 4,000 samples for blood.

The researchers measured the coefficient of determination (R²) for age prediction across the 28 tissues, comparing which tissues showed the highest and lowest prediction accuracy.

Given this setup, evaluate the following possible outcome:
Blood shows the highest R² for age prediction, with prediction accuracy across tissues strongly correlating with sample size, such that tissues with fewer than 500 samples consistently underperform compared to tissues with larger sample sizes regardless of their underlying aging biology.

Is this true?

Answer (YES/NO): NO